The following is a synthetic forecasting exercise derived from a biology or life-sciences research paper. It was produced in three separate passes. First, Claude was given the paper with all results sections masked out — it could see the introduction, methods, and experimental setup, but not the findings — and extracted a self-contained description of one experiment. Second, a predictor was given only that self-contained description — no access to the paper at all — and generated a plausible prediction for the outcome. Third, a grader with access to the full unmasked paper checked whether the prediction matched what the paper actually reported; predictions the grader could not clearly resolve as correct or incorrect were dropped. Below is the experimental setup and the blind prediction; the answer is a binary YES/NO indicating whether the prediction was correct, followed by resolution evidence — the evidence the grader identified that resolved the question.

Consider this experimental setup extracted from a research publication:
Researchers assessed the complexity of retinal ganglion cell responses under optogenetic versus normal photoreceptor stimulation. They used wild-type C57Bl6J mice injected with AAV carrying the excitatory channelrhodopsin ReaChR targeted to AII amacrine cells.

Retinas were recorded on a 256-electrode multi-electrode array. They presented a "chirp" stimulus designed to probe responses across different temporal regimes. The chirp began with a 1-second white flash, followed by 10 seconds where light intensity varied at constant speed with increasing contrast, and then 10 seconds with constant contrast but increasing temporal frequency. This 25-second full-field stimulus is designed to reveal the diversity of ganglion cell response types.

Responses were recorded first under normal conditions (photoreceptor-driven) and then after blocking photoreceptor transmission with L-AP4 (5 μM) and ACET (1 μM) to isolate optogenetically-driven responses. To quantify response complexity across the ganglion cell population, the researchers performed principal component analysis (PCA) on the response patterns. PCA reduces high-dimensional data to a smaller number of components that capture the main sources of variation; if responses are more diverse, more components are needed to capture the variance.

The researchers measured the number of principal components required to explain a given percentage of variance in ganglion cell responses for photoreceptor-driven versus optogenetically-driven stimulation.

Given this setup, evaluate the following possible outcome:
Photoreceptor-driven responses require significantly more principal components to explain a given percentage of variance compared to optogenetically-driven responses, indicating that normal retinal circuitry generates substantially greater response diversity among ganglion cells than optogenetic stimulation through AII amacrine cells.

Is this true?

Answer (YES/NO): NO